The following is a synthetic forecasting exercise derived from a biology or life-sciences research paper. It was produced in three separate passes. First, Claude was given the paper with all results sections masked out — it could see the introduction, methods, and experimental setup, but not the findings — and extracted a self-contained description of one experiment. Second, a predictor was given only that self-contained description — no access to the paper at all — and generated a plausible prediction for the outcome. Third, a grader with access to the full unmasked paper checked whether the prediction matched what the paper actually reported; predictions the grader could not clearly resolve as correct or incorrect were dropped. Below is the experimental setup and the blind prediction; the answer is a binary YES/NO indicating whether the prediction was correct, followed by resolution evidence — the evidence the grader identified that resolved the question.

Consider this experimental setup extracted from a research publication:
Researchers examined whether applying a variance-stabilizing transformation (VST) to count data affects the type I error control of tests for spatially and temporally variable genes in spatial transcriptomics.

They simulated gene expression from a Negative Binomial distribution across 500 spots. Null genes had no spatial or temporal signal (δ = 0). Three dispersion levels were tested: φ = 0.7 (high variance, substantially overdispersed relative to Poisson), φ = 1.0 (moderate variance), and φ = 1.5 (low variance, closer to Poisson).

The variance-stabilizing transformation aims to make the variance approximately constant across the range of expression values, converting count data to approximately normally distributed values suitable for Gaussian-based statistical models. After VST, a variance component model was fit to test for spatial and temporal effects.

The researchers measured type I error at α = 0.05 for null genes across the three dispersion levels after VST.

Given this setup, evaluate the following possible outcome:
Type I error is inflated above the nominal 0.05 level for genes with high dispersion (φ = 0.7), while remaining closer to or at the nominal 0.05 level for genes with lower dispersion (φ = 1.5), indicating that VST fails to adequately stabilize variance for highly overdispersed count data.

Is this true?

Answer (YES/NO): NO